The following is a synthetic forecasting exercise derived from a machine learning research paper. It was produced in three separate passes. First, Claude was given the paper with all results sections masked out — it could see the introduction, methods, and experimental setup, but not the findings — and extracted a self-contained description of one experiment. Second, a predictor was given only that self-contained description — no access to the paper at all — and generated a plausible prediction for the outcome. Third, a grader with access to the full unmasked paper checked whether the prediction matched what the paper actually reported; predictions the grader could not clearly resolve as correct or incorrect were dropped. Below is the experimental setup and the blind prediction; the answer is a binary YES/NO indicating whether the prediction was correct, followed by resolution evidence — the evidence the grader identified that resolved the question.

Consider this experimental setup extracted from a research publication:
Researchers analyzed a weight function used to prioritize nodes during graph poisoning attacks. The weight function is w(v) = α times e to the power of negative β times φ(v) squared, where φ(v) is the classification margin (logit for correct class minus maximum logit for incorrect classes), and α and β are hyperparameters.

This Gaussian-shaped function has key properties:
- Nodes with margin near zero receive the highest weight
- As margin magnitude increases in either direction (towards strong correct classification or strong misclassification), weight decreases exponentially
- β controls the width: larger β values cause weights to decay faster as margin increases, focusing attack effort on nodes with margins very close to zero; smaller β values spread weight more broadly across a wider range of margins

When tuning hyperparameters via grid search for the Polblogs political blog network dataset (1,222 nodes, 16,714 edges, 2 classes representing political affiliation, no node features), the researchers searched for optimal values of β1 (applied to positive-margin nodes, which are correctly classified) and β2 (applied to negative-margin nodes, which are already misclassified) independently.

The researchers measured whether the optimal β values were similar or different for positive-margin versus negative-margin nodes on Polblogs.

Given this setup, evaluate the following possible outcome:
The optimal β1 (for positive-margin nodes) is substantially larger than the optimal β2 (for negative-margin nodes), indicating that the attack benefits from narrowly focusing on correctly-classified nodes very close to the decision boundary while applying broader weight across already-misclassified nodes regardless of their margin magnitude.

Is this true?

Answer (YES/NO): YES